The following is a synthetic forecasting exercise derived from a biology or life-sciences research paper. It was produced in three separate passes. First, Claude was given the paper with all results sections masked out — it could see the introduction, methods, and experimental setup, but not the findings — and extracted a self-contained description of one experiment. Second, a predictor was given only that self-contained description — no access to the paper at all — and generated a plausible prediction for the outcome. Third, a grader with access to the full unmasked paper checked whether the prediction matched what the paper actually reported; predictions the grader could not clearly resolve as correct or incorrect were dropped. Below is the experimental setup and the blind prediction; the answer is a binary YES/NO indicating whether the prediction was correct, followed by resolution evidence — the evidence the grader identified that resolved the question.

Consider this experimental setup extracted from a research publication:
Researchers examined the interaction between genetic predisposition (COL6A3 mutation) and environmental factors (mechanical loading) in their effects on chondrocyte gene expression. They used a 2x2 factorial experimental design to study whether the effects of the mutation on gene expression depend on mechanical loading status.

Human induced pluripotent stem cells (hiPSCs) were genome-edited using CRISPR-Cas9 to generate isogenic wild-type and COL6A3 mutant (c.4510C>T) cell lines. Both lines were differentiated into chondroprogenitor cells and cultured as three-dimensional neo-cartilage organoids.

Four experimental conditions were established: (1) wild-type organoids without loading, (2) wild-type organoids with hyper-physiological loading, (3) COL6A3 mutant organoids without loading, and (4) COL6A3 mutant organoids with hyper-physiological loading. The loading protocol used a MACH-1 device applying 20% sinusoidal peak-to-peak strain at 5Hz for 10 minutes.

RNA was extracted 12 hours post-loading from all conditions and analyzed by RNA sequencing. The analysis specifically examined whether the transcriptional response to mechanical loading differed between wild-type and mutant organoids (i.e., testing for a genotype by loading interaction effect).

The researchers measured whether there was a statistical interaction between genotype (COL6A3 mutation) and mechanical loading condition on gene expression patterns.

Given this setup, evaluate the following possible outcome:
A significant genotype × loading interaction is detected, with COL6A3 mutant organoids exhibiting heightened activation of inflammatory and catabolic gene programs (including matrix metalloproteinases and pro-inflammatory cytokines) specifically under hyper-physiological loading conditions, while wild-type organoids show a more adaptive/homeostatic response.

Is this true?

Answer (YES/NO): NO